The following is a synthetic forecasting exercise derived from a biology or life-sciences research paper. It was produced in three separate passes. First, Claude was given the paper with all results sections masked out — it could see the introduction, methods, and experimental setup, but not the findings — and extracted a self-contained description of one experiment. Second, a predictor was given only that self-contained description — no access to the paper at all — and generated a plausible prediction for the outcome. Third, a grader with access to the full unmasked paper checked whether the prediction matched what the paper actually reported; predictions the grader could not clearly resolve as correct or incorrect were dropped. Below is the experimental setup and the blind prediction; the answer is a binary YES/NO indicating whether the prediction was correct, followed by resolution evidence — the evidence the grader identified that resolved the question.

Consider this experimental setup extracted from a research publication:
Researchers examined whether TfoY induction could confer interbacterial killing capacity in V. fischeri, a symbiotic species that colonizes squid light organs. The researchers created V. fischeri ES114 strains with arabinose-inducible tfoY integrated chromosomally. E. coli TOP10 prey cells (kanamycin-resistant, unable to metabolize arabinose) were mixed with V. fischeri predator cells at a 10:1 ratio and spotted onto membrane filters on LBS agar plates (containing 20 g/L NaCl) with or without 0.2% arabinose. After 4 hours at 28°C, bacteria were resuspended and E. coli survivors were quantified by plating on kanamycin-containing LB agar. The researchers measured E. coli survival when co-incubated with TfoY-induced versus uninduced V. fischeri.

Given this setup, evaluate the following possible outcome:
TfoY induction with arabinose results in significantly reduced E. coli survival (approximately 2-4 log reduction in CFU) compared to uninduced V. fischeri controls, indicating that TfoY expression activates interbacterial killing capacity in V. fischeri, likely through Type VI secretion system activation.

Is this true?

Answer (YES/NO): NO